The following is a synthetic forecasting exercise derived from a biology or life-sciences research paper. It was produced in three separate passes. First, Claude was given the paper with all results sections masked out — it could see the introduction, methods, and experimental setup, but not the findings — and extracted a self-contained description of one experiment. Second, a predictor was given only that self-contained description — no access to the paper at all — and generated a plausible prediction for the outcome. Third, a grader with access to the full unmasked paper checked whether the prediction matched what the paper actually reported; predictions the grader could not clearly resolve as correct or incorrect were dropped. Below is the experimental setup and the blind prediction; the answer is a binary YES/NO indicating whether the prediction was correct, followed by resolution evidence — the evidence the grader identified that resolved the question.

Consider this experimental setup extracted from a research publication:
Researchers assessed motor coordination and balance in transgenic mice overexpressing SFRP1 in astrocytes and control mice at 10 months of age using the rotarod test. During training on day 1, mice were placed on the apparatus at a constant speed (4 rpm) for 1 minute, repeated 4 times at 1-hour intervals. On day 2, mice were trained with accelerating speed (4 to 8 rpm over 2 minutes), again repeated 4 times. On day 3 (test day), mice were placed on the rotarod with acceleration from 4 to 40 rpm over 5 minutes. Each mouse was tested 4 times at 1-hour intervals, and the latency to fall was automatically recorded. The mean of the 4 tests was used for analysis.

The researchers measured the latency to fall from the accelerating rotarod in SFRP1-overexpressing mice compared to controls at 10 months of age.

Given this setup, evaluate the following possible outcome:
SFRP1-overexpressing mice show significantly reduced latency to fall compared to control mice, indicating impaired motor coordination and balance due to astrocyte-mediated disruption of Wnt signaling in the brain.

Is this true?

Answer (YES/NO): NO